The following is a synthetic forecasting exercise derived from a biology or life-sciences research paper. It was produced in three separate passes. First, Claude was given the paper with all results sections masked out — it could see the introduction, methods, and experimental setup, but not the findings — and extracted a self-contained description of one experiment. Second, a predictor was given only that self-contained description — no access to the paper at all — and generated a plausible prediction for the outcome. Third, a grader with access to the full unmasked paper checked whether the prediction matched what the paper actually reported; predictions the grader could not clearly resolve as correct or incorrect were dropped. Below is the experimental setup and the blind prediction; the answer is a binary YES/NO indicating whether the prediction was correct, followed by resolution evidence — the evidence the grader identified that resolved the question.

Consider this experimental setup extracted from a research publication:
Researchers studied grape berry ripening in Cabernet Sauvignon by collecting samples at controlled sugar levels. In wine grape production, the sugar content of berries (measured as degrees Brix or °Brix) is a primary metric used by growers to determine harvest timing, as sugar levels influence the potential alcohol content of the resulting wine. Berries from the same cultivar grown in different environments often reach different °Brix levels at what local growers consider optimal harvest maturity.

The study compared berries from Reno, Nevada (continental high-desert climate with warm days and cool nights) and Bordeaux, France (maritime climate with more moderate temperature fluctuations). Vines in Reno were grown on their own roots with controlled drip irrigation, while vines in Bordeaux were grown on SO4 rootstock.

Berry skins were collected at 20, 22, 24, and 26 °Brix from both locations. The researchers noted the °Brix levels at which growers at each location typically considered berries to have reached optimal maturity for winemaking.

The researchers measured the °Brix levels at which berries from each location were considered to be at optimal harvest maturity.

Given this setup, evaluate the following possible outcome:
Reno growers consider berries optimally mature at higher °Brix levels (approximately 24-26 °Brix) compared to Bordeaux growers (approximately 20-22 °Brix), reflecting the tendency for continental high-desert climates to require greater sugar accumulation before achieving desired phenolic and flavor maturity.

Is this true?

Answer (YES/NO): NO